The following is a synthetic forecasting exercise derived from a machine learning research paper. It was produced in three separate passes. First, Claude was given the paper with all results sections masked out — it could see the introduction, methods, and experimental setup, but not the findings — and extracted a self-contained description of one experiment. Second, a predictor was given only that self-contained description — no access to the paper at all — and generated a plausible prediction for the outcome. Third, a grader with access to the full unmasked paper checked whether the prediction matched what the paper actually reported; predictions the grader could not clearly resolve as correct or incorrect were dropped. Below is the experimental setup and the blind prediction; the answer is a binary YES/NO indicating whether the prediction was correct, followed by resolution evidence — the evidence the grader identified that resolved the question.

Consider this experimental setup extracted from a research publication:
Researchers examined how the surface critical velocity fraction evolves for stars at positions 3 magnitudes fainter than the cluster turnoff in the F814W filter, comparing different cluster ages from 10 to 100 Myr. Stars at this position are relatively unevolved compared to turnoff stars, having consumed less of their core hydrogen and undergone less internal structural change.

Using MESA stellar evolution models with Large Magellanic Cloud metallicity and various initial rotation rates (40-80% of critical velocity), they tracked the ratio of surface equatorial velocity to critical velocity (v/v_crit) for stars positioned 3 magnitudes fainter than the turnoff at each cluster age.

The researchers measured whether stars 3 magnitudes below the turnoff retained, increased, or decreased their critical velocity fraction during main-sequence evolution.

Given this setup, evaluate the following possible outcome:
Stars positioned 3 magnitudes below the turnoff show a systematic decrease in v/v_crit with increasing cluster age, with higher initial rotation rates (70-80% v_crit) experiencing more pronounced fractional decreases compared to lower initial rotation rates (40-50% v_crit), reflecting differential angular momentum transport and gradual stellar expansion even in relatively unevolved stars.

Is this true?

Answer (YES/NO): NO